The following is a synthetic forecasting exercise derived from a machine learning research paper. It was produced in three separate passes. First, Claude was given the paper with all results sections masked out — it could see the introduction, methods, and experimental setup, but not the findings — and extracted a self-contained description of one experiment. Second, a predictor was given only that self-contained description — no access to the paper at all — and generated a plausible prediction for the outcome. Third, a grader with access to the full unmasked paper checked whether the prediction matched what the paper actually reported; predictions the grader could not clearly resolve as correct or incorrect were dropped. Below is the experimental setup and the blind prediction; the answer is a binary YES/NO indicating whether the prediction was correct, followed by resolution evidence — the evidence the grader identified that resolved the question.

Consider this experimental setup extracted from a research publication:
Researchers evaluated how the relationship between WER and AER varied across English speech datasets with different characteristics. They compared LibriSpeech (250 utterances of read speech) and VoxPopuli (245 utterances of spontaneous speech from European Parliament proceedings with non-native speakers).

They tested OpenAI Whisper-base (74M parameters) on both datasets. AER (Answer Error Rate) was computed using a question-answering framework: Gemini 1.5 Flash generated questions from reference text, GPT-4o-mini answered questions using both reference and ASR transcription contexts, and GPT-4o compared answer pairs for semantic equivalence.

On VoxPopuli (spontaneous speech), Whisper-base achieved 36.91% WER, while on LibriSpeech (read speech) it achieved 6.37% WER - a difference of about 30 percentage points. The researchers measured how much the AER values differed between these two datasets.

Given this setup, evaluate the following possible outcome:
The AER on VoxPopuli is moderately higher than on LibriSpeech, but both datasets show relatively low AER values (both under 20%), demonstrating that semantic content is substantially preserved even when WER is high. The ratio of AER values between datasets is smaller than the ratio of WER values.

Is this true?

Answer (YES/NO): NO